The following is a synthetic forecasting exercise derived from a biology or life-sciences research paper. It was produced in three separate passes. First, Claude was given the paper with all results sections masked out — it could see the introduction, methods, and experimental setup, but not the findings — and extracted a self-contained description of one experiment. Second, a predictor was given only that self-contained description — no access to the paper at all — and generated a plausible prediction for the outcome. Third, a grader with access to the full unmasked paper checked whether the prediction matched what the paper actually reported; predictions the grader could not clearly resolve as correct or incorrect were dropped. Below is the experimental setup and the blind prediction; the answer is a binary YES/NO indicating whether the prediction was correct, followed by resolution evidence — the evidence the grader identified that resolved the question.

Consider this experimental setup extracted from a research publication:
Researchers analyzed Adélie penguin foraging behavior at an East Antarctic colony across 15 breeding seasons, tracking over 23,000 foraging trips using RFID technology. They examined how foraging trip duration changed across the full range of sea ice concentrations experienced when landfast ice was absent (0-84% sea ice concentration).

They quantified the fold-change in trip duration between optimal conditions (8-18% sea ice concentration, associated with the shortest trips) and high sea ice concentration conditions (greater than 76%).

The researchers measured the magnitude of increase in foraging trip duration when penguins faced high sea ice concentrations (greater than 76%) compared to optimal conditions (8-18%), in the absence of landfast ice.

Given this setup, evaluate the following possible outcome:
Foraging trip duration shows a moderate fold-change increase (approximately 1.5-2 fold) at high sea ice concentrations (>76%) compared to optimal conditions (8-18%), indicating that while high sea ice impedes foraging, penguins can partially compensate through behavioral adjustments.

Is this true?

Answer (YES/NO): NO